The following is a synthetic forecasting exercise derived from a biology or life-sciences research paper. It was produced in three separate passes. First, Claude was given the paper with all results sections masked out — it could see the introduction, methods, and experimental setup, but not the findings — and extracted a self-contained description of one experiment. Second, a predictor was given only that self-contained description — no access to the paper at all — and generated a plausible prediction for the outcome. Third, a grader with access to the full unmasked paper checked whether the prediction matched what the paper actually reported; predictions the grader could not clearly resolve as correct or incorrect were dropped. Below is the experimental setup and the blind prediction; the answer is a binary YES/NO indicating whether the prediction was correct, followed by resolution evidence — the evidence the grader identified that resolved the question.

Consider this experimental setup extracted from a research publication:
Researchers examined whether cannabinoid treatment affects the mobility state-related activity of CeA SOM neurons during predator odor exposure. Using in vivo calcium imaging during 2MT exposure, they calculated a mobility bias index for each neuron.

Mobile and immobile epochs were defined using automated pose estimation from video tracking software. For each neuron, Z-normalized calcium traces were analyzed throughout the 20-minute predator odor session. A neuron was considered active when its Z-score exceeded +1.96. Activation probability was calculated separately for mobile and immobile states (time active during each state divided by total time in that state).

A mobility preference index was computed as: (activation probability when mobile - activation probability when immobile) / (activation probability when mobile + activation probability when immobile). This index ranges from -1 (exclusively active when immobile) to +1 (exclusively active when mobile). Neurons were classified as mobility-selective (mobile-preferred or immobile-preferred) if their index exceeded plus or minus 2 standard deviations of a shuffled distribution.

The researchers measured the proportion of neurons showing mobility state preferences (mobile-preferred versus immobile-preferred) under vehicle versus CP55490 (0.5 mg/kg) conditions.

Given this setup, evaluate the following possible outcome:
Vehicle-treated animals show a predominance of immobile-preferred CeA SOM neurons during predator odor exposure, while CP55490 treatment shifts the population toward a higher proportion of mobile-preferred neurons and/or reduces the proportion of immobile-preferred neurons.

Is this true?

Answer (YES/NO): NO